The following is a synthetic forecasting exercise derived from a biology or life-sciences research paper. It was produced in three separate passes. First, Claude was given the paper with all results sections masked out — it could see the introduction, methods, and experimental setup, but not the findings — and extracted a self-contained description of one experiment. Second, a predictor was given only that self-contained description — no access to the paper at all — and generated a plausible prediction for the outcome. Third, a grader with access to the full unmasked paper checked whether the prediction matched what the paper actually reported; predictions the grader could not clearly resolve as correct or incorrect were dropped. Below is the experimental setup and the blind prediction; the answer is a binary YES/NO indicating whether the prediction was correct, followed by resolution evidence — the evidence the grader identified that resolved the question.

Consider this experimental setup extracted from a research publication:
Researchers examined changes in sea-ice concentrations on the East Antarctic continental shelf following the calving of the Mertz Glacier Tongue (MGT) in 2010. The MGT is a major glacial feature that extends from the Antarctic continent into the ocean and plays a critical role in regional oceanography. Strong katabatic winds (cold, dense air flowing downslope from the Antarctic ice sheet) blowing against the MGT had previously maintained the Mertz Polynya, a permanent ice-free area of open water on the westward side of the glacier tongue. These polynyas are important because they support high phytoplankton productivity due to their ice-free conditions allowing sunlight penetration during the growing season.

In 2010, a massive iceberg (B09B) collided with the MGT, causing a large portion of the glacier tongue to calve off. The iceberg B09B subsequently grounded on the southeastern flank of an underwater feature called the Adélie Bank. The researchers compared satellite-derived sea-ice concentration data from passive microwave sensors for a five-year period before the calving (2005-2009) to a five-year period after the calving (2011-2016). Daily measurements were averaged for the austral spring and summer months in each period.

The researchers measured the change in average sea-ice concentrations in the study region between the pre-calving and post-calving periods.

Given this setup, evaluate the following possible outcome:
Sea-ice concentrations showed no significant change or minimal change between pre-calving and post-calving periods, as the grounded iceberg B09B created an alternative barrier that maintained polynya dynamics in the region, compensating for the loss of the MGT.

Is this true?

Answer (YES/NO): NO